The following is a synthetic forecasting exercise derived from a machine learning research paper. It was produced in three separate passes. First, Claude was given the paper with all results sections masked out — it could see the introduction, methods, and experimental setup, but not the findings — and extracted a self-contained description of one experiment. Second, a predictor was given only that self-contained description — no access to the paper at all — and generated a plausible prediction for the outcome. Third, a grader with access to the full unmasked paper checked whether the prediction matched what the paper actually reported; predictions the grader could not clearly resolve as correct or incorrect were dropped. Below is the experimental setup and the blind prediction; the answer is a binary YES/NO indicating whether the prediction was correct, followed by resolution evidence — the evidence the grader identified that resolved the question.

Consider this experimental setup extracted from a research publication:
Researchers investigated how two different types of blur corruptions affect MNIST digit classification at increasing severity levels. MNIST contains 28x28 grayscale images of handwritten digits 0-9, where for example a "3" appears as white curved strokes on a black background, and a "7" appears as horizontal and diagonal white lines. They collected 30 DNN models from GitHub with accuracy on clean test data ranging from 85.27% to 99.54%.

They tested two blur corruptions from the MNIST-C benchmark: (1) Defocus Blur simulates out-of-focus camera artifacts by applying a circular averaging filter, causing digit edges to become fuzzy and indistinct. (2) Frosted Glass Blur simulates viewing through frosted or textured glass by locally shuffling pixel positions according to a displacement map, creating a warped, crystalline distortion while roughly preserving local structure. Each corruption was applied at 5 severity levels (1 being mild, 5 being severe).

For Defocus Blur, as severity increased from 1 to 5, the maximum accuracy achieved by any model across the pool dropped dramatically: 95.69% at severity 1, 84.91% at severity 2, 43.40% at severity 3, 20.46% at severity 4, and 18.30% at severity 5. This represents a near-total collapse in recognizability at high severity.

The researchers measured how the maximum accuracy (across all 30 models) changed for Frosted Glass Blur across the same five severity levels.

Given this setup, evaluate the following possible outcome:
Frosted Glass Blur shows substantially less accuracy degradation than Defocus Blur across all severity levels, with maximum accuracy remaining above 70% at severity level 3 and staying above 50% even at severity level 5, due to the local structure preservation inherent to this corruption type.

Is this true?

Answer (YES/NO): YES